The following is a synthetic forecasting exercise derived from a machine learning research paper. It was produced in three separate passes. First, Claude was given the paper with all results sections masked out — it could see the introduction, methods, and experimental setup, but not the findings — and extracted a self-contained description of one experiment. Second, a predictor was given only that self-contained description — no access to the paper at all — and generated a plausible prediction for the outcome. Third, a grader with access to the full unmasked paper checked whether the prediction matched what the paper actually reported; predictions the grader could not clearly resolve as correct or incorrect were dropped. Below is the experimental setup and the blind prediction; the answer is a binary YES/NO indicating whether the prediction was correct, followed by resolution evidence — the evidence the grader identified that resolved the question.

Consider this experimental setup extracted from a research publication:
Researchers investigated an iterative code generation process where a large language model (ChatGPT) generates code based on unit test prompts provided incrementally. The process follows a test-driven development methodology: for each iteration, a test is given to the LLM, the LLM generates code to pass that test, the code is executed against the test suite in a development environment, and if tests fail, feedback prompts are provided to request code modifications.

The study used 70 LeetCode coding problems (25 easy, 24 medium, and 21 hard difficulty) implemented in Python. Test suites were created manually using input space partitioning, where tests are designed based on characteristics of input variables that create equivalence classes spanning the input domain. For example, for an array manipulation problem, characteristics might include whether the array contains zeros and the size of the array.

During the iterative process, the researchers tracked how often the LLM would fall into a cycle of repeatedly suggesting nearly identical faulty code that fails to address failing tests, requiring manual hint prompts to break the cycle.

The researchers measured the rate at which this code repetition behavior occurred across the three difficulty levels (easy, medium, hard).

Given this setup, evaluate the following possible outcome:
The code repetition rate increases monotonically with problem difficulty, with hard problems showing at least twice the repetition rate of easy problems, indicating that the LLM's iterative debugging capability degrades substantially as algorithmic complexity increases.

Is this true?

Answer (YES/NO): NO